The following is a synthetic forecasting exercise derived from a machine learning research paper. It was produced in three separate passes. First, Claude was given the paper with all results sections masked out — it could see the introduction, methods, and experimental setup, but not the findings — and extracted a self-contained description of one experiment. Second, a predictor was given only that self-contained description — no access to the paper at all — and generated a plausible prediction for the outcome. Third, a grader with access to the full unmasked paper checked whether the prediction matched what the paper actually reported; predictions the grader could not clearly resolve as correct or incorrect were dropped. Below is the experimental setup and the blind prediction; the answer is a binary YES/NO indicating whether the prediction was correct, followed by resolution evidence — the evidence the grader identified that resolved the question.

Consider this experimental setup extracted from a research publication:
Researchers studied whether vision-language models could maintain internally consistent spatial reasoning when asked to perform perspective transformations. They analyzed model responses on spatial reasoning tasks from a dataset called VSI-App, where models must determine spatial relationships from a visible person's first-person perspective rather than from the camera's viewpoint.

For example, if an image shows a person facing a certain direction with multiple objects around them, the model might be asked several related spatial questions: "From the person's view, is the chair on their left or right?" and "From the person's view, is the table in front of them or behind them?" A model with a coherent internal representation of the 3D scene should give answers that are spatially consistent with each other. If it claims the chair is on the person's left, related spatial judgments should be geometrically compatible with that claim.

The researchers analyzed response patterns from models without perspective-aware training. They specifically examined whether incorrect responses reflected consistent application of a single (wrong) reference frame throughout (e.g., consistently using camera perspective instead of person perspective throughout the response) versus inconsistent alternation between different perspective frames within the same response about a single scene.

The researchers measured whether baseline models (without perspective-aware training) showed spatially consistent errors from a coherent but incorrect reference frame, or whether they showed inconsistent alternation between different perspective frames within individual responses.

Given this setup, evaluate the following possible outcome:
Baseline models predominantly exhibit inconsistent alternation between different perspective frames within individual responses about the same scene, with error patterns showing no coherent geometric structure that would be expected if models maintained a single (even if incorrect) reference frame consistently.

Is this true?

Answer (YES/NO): YES